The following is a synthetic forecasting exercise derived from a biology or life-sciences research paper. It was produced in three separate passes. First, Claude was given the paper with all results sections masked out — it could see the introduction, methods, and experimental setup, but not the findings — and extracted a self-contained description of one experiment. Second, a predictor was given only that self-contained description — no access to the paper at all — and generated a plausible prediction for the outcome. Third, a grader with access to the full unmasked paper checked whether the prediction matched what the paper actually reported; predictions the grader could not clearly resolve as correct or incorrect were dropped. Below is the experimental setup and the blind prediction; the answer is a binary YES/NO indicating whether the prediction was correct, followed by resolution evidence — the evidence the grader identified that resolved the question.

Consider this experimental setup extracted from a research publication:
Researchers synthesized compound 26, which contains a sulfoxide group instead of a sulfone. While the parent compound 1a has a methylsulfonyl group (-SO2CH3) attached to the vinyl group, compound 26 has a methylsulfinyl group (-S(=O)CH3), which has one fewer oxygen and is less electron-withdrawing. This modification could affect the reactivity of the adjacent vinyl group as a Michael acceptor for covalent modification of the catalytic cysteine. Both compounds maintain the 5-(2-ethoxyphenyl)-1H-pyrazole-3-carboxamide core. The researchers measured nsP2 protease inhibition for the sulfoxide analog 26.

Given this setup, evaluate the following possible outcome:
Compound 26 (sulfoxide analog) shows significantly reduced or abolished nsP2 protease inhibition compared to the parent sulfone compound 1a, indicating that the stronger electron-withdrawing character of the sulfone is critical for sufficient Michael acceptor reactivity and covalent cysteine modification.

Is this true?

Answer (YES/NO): YES